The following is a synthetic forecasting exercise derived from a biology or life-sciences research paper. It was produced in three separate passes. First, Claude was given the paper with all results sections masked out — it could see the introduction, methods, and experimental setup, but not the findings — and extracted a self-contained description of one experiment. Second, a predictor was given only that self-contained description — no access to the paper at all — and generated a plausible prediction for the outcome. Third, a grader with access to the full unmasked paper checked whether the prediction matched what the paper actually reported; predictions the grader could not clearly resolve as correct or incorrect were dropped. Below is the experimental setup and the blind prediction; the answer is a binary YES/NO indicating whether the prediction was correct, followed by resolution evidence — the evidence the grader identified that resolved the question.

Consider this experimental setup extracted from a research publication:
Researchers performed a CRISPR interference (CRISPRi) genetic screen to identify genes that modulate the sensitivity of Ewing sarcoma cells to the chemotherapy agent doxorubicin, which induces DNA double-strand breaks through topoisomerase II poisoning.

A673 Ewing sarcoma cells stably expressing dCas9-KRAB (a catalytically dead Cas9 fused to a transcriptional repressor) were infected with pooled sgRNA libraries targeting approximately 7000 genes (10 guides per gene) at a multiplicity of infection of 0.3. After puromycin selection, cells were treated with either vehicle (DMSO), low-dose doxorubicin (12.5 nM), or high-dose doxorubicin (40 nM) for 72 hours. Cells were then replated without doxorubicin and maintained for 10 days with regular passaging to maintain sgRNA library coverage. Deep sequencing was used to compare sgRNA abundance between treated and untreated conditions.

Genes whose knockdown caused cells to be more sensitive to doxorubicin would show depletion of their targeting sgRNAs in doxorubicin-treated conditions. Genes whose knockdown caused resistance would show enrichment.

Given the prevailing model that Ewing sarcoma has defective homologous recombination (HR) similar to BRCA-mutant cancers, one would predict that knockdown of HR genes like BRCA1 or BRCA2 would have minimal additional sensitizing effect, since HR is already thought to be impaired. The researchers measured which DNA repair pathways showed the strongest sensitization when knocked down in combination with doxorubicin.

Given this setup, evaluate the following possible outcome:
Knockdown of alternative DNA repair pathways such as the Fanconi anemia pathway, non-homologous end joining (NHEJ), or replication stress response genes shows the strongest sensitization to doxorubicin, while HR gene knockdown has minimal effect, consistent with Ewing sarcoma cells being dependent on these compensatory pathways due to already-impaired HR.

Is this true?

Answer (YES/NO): NO